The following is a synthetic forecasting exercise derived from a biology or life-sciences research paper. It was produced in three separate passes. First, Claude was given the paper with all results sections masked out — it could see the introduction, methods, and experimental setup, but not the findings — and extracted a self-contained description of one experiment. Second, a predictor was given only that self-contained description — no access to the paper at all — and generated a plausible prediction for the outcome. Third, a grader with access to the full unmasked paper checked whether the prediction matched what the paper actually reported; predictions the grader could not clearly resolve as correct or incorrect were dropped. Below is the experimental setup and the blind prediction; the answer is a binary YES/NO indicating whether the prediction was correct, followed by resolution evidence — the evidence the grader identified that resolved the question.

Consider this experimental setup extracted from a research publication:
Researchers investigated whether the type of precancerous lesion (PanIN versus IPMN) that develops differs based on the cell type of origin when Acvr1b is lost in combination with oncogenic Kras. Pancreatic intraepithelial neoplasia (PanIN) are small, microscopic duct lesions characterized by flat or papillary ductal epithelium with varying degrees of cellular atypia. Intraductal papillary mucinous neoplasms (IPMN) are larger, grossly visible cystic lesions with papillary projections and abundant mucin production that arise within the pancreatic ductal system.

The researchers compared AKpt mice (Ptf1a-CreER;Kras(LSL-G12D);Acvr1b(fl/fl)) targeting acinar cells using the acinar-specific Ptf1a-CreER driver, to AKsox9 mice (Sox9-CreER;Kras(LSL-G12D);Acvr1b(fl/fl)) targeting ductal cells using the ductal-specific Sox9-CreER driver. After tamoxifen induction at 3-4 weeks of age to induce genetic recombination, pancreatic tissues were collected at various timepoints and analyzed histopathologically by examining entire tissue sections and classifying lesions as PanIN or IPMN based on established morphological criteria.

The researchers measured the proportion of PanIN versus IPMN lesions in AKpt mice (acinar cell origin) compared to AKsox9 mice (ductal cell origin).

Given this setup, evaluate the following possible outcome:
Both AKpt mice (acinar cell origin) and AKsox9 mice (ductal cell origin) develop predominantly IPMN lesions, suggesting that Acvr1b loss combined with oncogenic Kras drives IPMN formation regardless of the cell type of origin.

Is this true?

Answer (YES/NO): NO